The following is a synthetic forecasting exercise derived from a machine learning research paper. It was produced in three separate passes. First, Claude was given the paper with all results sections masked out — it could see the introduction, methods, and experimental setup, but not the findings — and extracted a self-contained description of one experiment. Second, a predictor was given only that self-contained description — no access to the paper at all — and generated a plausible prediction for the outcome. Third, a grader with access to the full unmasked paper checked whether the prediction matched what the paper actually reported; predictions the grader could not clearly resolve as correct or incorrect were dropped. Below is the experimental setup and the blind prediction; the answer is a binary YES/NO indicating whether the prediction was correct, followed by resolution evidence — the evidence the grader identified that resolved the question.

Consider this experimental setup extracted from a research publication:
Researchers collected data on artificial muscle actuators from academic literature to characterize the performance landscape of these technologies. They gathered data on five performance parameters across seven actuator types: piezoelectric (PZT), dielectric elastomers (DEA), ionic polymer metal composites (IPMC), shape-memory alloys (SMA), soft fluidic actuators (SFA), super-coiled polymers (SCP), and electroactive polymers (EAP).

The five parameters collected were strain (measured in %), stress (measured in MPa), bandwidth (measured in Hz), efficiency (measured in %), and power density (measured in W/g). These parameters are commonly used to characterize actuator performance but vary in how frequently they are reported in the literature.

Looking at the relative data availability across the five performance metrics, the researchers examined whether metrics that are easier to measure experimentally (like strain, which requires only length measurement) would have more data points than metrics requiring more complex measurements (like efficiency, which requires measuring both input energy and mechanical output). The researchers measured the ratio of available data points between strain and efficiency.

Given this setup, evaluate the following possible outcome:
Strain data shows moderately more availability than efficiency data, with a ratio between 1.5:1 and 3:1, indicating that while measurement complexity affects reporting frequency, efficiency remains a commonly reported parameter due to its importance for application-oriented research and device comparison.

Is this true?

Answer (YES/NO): NO